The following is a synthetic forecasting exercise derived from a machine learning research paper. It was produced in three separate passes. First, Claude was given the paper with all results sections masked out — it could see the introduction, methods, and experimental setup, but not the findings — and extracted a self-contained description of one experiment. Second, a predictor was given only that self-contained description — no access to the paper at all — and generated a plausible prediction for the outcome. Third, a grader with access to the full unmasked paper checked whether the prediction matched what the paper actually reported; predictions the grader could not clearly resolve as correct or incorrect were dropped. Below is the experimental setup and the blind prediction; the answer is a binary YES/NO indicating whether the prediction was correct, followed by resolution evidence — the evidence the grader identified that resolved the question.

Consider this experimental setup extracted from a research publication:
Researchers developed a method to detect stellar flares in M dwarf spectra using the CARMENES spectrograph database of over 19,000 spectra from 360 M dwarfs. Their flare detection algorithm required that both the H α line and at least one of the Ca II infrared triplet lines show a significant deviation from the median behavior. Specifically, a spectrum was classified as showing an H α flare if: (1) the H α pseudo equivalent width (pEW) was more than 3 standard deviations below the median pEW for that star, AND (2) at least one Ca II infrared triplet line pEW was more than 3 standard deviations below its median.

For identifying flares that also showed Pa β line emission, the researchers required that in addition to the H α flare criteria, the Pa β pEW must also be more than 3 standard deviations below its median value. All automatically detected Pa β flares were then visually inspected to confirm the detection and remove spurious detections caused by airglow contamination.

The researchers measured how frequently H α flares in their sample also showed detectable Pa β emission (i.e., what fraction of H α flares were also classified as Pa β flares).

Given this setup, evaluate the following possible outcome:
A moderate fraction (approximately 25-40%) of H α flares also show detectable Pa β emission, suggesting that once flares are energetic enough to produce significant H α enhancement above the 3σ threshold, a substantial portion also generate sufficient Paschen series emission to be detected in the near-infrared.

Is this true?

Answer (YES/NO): NO